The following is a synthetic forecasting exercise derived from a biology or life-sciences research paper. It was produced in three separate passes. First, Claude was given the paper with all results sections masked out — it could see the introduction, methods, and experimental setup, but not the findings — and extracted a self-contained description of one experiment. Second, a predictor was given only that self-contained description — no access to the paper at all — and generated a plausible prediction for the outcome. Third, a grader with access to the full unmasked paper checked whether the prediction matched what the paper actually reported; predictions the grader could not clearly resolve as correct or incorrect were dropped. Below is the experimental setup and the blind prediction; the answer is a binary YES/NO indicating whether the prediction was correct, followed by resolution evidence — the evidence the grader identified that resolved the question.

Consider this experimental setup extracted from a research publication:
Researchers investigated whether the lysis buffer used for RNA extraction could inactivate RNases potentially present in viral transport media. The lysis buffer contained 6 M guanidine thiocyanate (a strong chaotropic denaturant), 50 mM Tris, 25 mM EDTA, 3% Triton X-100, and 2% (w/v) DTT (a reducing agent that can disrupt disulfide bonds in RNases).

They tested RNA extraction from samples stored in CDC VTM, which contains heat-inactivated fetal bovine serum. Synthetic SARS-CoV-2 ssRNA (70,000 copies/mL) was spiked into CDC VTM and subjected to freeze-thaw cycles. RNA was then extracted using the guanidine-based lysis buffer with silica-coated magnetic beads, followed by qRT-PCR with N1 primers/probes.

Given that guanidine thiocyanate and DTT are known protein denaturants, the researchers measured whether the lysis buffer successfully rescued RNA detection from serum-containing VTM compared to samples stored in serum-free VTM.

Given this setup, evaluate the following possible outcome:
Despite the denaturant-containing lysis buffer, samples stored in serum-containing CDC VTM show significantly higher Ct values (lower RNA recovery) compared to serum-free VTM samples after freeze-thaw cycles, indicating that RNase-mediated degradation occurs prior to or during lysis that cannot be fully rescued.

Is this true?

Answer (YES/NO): YES